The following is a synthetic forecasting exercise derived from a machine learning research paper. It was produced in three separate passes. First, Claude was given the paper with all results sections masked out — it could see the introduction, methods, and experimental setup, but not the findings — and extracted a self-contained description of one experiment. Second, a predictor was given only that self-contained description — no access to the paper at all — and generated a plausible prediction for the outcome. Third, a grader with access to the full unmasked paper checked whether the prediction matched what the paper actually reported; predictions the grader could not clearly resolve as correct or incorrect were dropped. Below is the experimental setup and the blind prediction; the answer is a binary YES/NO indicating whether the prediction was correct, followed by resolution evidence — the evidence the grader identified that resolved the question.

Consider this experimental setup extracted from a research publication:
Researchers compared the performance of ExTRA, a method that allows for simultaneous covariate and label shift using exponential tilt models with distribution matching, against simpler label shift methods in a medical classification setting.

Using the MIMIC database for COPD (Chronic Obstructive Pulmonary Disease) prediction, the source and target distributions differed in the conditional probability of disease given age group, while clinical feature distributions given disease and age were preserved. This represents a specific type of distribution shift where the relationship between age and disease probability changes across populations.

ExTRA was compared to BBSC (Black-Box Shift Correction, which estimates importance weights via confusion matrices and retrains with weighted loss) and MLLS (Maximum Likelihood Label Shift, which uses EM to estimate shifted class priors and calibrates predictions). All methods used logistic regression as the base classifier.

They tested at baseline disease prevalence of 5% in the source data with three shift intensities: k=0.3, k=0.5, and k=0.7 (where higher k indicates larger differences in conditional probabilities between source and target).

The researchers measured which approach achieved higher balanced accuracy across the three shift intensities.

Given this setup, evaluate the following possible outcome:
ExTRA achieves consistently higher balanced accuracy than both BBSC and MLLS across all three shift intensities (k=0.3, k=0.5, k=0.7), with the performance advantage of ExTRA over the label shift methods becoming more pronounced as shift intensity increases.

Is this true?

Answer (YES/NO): NO